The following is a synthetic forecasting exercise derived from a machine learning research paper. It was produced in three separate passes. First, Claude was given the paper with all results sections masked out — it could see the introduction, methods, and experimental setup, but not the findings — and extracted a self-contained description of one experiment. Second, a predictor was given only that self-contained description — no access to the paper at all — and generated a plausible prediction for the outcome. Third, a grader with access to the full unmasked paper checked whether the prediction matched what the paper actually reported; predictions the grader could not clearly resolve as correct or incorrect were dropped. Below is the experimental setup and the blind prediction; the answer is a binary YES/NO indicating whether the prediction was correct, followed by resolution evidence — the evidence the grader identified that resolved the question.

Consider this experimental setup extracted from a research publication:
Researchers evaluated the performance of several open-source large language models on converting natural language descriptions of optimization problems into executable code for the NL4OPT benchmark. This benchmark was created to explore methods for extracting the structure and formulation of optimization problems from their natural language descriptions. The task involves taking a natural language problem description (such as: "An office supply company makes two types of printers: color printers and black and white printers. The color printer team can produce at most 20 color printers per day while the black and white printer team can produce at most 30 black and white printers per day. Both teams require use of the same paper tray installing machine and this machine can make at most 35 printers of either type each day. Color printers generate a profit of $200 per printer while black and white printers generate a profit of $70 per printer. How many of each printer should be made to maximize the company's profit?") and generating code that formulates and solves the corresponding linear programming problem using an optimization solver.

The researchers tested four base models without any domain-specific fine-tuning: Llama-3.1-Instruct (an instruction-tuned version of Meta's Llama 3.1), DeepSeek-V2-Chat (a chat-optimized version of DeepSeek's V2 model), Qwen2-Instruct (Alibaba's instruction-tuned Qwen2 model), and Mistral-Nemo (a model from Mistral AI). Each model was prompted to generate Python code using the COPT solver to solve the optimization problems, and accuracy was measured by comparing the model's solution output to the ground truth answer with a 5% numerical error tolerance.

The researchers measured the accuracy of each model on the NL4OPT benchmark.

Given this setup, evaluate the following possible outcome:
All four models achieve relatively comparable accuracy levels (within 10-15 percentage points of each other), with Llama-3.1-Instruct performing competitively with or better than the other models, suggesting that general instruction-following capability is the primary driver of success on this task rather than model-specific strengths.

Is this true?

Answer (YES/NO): NO